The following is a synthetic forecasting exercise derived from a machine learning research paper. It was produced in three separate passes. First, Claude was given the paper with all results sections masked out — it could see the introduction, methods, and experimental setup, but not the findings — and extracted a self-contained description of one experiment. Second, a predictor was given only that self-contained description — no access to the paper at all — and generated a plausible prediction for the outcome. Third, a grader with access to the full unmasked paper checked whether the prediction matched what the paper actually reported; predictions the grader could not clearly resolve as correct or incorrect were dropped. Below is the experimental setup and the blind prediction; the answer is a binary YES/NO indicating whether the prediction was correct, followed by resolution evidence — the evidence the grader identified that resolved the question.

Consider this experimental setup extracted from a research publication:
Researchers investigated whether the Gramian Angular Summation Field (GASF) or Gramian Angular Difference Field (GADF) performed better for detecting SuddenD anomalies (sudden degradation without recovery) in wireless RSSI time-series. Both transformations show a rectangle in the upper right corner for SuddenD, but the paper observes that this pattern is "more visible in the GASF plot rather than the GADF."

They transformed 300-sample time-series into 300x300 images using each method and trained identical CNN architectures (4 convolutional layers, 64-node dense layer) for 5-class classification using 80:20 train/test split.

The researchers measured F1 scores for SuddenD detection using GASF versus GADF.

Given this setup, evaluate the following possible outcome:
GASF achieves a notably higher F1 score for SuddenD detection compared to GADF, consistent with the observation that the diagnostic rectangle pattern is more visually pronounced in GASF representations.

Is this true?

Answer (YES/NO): NO